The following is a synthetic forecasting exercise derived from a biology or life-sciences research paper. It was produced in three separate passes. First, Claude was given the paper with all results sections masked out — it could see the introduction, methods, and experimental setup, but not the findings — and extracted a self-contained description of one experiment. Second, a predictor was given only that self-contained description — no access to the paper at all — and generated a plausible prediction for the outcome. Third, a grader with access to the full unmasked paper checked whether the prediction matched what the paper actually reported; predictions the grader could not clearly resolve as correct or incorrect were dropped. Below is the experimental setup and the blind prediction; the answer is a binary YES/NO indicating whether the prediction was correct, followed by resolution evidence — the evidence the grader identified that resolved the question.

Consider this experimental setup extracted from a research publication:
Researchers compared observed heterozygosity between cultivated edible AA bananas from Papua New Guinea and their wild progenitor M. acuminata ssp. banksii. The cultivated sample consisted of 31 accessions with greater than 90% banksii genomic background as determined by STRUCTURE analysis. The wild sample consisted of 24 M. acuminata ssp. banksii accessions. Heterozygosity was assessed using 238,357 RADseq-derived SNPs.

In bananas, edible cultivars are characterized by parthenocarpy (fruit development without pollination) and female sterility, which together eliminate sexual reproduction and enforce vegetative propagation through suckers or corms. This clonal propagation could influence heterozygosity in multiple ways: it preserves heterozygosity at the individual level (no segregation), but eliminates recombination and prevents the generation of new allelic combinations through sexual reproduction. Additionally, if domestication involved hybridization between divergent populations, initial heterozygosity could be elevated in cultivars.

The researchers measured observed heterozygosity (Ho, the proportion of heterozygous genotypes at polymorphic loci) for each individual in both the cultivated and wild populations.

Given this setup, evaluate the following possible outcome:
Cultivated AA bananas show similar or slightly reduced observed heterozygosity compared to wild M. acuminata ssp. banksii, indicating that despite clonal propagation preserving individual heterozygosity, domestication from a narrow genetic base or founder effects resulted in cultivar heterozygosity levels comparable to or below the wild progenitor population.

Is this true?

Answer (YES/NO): NO